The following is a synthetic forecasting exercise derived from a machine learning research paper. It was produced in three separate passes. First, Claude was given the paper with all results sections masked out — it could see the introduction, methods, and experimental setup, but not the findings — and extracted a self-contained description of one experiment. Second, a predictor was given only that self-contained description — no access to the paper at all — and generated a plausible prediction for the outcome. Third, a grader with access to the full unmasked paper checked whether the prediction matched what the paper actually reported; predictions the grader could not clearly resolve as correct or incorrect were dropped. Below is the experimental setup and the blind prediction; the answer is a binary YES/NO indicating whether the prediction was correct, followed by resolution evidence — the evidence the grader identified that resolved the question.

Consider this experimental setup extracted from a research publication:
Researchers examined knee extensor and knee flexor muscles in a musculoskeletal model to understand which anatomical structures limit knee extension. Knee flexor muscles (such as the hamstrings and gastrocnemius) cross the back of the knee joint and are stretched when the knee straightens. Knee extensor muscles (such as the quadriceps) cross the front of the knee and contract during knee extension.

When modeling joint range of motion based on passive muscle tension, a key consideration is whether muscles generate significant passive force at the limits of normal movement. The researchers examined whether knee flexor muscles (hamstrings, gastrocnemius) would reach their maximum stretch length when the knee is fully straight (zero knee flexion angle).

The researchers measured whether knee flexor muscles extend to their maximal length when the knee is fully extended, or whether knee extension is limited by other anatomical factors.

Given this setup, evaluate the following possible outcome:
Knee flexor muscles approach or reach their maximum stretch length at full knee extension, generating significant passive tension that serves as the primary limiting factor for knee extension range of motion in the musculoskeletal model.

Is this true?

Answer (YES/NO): NO